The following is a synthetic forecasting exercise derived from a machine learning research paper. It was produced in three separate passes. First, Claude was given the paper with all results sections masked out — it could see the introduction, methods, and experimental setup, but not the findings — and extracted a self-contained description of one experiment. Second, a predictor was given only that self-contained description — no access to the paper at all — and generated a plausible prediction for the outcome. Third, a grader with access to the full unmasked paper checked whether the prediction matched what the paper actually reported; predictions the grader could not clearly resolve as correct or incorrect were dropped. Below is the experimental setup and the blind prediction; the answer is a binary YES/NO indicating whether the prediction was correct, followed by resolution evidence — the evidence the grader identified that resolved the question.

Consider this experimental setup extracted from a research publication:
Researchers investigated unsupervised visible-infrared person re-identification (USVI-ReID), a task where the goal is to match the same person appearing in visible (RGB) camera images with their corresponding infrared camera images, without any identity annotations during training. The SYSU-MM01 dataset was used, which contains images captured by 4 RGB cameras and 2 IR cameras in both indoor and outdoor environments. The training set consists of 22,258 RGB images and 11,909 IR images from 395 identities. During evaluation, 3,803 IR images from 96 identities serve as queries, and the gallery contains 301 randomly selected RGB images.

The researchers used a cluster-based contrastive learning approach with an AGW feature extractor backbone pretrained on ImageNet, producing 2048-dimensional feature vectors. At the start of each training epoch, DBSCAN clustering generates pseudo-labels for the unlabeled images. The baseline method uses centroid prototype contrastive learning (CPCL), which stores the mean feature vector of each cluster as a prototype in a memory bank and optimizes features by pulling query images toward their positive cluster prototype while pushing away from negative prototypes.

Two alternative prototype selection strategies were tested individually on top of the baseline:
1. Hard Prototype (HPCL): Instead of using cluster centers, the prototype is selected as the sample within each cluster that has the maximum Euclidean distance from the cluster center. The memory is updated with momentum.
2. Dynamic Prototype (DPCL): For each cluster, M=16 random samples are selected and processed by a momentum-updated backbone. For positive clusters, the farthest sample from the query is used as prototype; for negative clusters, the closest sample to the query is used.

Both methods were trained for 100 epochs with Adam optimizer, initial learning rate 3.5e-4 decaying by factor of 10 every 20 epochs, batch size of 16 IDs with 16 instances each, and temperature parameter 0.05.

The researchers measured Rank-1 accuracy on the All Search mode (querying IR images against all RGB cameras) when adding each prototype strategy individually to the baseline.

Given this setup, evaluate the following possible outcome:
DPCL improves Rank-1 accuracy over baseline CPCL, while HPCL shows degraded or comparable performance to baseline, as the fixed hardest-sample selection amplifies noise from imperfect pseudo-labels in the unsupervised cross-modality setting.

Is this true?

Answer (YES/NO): NO